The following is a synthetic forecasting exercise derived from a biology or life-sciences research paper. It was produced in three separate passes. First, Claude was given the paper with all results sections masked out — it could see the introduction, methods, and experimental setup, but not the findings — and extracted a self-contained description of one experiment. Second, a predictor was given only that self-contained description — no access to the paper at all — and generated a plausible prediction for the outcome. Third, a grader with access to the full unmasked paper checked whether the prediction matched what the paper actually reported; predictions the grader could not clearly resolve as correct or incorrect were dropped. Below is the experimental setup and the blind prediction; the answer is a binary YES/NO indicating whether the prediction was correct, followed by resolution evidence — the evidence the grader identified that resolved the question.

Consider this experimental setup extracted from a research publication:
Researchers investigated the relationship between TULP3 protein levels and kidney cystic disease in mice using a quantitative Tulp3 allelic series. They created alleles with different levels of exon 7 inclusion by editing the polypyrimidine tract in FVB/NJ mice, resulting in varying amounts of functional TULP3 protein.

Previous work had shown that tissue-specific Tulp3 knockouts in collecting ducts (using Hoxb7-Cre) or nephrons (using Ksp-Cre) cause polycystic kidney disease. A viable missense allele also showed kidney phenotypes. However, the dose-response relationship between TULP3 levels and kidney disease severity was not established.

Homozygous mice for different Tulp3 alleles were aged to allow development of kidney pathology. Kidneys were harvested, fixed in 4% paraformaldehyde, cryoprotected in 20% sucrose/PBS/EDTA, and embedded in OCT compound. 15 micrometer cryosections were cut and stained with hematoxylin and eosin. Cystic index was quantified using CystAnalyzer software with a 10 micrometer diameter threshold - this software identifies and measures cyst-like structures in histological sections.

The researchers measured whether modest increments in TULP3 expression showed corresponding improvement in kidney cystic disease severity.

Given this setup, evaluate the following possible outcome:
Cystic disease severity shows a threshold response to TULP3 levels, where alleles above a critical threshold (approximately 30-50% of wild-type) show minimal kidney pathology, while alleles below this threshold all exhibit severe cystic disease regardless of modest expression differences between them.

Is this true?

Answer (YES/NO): NO